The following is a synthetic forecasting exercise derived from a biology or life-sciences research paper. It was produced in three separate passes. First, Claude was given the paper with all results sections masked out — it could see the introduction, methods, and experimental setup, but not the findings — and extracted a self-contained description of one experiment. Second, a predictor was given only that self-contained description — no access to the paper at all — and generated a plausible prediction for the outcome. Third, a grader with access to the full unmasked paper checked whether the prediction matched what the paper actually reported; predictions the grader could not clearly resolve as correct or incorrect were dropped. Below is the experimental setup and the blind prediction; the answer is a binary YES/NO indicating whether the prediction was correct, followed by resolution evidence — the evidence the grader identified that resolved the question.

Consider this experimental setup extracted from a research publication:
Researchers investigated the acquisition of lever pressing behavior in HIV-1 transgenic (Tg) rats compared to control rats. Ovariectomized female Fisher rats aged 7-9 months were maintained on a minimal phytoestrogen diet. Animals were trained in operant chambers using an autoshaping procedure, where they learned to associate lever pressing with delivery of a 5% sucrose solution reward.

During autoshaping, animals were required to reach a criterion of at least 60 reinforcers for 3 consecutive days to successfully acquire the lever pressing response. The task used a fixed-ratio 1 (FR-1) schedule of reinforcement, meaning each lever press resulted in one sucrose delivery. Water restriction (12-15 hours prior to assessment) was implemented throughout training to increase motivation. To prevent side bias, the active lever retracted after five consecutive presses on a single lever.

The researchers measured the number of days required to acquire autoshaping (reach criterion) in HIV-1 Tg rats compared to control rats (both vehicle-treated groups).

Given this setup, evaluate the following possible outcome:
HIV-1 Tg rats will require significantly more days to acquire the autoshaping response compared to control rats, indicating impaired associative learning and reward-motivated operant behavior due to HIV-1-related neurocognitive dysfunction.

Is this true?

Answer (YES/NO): YES